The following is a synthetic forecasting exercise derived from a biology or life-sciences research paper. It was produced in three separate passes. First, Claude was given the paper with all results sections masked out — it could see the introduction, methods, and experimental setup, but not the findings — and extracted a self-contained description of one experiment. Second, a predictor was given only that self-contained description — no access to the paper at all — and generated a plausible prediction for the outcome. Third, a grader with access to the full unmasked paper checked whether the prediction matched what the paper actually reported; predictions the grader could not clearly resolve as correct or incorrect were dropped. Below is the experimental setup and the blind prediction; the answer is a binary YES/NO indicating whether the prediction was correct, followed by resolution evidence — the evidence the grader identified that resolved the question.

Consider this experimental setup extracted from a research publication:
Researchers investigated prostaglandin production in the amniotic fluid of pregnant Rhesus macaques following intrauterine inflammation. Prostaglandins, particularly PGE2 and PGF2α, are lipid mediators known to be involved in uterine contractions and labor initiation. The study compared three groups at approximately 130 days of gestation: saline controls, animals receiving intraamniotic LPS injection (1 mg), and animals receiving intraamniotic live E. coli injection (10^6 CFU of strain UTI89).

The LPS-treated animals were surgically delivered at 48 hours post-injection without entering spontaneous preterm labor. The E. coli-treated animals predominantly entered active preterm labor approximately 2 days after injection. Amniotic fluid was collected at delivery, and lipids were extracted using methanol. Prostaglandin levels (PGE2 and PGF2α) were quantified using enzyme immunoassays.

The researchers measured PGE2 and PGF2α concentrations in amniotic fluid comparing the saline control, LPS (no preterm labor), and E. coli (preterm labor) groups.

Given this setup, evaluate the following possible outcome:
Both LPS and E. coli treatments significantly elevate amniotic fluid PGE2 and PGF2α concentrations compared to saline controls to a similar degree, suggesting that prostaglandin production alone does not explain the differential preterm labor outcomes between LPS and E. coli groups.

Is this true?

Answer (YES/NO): NO